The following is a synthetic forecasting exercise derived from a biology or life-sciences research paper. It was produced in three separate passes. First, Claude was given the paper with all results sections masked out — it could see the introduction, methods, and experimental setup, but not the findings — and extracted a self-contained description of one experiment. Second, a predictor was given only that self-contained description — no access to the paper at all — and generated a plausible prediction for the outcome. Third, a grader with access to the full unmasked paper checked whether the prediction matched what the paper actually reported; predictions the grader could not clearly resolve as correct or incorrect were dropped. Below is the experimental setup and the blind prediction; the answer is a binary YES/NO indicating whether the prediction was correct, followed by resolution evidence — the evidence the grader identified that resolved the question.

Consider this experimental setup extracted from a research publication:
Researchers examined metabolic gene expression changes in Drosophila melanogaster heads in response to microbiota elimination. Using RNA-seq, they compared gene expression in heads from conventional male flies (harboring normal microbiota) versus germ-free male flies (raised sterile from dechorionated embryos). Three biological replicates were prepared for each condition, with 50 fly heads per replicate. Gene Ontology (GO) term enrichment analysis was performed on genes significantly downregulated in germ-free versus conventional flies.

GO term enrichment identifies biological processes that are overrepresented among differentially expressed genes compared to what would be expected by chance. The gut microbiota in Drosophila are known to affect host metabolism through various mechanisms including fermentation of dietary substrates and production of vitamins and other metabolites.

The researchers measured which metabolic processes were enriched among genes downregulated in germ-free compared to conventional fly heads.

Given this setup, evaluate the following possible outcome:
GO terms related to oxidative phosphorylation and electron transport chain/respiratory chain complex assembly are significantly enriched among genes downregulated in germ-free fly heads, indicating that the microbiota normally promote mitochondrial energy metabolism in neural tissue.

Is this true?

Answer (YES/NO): NO